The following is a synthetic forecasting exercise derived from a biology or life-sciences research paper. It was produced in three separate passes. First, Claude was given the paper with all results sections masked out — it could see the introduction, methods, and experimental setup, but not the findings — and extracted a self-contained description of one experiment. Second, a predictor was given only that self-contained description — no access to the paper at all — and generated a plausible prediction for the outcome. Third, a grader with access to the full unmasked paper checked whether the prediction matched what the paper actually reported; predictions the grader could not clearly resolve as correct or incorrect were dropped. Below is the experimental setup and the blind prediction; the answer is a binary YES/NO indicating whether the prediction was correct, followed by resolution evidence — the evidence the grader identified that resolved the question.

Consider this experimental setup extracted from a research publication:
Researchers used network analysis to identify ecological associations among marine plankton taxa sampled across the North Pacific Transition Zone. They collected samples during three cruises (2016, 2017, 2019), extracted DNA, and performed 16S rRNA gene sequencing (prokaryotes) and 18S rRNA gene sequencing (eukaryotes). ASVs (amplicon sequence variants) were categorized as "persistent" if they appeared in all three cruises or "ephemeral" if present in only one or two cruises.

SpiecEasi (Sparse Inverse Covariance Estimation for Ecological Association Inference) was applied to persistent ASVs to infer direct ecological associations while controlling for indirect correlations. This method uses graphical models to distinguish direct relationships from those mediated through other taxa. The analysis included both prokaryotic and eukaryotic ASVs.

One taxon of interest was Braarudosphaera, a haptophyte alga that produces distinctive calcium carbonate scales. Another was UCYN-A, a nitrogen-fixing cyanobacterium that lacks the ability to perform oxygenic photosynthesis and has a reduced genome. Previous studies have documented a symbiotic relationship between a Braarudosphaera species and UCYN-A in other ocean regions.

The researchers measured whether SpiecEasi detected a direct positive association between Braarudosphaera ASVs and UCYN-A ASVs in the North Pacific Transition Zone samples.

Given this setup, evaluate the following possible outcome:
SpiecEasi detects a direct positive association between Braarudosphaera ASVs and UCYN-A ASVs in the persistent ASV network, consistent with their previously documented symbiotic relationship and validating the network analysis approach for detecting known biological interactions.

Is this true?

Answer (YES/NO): YES